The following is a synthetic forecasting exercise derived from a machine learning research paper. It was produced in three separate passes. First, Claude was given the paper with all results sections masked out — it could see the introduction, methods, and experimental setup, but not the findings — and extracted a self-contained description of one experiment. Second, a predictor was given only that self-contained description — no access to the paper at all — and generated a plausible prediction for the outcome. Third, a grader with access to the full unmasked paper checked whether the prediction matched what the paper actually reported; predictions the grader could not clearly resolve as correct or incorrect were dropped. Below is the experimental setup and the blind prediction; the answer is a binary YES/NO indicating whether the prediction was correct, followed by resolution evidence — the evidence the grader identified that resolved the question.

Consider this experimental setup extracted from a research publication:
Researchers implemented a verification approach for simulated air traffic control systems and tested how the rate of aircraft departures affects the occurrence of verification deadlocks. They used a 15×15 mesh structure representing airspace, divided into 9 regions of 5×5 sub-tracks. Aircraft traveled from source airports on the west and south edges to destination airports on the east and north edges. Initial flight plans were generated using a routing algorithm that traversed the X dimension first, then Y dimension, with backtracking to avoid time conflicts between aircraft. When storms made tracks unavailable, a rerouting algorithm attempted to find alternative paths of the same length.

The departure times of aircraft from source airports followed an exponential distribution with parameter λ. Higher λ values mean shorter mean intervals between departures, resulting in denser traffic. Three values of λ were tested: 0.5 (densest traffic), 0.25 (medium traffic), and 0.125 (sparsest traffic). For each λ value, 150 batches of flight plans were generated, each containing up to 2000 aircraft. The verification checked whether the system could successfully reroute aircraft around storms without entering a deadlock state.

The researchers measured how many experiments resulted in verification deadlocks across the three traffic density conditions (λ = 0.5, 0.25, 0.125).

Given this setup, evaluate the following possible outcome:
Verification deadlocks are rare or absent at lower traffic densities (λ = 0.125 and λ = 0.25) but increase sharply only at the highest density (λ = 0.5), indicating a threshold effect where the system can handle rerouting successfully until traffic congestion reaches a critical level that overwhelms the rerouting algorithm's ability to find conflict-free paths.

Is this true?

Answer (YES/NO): NO